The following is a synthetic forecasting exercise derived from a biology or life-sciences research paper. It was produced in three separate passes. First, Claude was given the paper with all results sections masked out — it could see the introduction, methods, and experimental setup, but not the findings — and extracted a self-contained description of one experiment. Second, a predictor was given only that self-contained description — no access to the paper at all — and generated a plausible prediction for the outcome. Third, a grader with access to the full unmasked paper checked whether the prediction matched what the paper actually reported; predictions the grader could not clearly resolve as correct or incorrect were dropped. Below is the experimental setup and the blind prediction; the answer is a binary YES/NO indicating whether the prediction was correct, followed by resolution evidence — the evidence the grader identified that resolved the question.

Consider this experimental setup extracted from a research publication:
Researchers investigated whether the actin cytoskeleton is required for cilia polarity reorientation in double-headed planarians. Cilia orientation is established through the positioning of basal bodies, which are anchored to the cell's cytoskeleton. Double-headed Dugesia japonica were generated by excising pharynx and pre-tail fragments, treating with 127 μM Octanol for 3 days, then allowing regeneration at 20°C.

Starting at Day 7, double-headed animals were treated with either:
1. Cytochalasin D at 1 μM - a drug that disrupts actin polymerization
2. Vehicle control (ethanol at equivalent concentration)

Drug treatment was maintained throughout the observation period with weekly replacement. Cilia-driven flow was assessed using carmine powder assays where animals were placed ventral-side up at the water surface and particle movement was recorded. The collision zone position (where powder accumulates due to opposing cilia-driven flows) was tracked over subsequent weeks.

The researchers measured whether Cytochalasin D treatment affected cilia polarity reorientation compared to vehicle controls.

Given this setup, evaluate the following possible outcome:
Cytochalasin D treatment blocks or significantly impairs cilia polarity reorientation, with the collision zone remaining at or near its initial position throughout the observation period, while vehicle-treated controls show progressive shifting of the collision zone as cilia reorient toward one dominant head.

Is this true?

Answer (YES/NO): NO